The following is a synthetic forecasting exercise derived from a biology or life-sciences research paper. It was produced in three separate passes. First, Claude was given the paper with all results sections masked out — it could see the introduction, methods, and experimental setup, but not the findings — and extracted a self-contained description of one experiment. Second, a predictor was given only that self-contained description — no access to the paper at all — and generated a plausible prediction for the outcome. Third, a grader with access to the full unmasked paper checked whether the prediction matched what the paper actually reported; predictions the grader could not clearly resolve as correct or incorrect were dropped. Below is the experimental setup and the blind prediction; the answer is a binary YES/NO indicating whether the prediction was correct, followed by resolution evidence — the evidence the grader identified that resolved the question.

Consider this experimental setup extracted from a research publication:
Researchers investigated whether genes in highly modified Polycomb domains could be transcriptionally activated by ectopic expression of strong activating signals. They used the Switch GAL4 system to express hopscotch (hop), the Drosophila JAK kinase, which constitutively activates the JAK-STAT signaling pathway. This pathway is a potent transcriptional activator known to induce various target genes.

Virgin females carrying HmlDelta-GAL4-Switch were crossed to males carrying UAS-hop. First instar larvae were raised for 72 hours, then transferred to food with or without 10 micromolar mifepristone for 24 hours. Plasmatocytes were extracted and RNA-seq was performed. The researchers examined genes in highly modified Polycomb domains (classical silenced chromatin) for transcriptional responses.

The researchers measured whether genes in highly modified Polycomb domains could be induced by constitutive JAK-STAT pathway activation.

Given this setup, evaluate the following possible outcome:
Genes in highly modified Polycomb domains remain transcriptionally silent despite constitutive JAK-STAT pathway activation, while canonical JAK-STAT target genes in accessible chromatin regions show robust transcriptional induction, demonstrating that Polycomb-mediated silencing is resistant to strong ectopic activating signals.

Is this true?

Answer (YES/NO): YES